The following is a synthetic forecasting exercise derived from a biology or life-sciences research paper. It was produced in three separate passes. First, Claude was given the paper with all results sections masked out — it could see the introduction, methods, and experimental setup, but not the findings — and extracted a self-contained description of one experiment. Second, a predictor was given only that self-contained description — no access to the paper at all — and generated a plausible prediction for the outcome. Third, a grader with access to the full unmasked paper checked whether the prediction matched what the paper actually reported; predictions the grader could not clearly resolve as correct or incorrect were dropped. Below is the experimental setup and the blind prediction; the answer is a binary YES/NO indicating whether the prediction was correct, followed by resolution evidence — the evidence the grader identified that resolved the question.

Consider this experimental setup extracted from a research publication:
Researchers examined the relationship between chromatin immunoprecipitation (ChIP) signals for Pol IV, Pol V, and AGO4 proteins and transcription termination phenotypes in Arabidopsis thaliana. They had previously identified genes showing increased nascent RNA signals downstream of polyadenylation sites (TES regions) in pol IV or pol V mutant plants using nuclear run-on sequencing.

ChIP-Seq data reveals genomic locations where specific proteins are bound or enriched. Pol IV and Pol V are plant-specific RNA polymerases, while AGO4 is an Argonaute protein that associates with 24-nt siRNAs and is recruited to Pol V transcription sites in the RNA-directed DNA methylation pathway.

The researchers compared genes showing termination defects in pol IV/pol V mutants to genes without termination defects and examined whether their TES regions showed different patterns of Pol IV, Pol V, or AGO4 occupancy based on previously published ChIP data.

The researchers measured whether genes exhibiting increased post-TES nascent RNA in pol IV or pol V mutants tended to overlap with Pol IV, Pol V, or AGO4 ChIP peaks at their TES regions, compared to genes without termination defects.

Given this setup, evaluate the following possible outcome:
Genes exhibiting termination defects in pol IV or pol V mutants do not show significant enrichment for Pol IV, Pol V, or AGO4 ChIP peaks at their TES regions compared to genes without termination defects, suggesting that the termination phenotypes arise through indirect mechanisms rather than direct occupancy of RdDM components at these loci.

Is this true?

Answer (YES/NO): NO